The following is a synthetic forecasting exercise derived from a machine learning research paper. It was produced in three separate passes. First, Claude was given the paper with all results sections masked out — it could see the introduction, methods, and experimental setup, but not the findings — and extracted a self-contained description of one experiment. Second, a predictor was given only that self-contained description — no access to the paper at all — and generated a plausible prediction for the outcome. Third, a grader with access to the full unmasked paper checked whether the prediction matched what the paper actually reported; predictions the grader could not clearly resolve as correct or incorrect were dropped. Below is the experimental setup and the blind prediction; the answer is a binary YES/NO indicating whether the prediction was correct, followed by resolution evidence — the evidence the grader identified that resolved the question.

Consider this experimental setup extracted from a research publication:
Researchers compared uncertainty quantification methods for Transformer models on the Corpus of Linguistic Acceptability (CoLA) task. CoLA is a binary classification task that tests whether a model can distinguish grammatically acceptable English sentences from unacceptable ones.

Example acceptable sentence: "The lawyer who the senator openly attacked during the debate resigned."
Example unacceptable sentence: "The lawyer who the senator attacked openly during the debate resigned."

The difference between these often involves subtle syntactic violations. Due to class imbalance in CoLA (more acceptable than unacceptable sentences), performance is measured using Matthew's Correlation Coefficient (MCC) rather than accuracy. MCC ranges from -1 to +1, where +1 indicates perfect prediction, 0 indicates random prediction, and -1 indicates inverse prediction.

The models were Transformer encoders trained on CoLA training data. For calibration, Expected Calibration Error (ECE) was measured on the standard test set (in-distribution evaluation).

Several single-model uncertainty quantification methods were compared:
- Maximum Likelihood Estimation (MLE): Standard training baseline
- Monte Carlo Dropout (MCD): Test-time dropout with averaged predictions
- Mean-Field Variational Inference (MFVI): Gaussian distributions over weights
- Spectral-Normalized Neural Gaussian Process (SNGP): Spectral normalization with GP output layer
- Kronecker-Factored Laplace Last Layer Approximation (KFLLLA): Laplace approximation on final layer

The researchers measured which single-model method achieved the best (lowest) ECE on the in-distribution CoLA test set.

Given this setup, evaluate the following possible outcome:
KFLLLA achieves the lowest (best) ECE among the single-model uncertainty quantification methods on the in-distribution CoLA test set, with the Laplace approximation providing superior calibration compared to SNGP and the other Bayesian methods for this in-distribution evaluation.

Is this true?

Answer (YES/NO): YES